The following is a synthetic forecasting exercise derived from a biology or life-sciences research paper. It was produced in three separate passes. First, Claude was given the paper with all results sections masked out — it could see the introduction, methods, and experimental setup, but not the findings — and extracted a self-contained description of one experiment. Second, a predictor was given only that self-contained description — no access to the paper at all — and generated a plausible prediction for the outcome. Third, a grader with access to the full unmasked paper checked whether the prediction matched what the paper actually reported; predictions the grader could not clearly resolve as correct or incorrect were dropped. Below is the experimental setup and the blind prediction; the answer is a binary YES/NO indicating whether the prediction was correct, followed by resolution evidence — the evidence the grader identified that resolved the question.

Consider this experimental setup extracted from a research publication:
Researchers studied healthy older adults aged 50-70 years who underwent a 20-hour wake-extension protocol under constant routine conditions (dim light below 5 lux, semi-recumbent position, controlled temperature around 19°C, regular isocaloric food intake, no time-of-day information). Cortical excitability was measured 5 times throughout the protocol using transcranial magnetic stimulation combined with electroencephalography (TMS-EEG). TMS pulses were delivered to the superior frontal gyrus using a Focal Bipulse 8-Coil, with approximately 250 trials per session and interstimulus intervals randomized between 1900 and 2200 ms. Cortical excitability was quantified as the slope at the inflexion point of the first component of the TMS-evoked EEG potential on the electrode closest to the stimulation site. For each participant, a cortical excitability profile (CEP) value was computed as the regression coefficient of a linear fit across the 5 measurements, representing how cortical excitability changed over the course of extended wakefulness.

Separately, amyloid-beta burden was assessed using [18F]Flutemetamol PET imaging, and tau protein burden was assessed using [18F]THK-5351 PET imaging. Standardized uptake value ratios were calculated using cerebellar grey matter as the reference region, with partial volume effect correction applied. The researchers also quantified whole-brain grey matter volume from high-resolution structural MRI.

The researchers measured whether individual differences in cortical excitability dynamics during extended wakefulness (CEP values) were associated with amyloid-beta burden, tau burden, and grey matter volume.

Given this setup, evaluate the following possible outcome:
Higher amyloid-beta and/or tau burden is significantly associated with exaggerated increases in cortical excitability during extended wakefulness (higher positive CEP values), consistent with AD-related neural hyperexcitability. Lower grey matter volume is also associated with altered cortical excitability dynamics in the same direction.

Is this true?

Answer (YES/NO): NO